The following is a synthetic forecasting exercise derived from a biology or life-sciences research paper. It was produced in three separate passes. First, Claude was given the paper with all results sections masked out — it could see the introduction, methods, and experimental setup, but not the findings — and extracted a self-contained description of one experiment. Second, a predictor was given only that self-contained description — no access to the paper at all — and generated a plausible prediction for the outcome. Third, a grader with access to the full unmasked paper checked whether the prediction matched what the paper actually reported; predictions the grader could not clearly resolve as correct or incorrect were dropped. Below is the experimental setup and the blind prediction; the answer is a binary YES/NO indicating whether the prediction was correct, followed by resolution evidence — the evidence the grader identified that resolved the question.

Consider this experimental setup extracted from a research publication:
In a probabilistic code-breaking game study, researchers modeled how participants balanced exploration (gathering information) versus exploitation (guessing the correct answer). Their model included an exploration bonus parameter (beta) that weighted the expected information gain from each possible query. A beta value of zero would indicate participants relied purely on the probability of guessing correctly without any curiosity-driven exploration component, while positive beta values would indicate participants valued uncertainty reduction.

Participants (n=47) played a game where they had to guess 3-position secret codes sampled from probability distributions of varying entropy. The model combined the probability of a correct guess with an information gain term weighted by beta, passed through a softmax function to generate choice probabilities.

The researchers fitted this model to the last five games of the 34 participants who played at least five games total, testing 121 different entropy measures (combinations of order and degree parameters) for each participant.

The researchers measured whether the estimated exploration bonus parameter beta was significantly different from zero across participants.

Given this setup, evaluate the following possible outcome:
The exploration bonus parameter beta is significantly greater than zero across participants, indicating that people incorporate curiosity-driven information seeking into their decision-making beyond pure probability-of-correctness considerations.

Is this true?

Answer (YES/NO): YES